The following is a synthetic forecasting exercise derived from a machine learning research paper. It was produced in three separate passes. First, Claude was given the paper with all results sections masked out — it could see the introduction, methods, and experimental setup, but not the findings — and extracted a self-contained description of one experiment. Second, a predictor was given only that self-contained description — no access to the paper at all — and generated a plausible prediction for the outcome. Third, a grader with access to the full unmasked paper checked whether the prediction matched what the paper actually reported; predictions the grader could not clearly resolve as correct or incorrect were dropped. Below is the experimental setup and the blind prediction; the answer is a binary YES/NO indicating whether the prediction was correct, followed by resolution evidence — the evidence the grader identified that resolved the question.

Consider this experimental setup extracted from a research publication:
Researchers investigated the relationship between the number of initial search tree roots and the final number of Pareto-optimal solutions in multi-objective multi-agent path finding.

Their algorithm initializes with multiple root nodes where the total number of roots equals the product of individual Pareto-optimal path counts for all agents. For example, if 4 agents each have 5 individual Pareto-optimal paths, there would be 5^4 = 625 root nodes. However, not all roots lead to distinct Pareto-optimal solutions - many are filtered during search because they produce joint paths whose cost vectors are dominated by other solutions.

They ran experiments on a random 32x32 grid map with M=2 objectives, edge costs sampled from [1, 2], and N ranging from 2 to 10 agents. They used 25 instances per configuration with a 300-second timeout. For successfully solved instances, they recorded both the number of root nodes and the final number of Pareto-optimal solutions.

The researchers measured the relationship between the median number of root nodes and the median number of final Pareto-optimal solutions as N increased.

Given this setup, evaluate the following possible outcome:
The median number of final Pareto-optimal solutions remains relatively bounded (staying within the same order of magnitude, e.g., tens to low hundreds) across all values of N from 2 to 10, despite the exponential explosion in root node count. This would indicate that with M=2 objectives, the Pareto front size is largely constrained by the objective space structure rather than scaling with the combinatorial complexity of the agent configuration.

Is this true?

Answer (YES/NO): YES